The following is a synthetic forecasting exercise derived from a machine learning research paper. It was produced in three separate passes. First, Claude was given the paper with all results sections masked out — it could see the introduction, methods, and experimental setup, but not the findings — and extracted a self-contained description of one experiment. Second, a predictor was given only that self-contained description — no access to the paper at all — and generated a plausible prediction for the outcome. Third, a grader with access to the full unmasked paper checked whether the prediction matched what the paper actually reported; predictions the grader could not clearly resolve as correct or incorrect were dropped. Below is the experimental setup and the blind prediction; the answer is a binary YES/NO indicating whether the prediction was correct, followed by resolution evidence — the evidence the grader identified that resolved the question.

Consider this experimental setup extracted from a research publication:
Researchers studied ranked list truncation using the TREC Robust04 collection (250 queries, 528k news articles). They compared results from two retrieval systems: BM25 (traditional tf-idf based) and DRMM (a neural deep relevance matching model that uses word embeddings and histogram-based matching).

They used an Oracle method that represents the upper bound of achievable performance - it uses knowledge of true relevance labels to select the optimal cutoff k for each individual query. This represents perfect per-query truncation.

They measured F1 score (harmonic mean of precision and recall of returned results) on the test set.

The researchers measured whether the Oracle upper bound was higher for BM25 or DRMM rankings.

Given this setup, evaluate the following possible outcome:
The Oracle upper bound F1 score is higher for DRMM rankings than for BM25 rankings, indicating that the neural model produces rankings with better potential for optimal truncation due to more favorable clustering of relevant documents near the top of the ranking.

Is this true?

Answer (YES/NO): YES